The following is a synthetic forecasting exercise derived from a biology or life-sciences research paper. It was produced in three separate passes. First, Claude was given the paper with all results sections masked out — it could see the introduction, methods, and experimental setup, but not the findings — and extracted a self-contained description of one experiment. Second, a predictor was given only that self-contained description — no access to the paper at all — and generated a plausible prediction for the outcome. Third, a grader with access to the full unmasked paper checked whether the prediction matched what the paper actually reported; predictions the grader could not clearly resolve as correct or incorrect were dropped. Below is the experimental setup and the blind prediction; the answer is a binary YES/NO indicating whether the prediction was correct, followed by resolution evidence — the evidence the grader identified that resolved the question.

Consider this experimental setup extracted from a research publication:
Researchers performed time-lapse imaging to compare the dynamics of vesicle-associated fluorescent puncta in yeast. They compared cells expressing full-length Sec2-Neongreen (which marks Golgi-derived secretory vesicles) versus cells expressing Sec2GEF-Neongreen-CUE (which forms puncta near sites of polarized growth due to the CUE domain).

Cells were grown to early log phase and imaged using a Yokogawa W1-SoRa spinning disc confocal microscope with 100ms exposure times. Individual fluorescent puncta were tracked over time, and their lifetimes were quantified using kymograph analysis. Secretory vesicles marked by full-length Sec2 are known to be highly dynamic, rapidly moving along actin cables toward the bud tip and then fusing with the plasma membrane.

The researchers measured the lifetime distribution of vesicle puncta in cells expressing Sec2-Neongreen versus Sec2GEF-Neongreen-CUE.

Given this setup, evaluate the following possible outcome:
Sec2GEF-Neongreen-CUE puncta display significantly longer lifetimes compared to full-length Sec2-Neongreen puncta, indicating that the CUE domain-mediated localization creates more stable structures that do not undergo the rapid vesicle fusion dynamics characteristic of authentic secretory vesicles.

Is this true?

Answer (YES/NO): YES